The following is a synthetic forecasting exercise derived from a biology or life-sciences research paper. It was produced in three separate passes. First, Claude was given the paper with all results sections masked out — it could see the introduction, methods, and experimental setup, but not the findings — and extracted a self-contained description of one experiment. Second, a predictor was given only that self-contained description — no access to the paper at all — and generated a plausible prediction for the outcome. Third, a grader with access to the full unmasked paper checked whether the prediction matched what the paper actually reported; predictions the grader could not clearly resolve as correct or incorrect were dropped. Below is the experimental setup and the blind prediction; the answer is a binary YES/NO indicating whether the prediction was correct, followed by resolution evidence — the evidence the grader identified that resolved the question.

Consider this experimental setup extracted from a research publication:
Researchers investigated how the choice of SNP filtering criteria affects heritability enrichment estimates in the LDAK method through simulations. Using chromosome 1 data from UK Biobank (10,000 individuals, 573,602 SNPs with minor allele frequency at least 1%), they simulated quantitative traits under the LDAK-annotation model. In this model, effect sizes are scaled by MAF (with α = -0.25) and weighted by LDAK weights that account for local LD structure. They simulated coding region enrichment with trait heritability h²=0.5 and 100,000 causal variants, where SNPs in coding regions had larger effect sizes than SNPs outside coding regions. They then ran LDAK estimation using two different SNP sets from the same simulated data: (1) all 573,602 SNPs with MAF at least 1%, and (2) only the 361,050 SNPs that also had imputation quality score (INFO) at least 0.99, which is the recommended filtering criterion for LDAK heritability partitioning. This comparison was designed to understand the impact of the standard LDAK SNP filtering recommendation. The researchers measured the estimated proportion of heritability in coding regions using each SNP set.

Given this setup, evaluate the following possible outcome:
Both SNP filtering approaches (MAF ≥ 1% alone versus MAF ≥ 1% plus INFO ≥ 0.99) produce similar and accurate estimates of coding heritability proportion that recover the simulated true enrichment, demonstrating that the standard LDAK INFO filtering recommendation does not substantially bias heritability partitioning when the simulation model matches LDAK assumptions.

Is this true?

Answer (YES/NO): NO